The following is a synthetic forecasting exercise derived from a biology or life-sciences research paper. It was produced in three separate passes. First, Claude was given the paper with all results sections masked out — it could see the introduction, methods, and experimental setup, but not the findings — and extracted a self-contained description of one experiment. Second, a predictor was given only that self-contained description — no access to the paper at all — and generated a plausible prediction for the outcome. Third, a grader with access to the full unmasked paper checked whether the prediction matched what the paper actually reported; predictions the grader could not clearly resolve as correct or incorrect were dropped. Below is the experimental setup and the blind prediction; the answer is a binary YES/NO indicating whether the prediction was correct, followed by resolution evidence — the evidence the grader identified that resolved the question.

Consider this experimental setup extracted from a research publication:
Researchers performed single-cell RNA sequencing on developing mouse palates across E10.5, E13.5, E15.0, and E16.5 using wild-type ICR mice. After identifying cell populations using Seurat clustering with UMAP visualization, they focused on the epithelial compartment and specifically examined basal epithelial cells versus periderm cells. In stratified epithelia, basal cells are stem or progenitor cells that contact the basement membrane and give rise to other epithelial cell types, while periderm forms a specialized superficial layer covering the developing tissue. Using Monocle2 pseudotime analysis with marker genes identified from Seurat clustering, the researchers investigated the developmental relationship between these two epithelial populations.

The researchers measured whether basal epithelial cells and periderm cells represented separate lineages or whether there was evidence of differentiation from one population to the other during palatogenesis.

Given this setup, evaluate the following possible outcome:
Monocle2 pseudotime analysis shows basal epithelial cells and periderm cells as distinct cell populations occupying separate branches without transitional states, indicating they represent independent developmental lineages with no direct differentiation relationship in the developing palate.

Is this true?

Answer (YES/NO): NO